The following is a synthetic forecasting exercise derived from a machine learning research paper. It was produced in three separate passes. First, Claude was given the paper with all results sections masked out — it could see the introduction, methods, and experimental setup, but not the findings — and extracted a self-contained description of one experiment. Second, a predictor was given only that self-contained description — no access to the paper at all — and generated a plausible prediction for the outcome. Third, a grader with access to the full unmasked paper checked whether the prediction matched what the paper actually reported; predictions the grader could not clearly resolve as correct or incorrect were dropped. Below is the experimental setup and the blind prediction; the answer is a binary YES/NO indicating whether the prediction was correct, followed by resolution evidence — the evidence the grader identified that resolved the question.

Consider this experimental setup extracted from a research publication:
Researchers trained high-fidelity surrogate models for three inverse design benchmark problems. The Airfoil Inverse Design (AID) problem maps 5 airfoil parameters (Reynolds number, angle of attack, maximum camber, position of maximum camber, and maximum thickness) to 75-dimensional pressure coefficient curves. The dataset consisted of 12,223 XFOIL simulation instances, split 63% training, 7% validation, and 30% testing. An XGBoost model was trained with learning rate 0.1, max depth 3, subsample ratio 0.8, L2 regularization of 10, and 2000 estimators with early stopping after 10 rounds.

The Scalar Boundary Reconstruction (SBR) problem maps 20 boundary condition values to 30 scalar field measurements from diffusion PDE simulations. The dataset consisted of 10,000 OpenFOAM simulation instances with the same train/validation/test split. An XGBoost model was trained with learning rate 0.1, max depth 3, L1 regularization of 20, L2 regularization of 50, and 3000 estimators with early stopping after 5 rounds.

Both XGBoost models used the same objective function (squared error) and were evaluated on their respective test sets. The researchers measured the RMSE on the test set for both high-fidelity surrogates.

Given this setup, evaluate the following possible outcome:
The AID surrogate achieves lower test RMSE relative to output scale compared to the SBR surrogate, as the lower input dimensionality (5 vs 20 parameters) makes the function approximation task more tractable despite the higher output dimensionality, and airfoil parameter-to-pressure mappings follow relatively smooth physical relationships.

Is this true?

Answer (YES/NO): YES